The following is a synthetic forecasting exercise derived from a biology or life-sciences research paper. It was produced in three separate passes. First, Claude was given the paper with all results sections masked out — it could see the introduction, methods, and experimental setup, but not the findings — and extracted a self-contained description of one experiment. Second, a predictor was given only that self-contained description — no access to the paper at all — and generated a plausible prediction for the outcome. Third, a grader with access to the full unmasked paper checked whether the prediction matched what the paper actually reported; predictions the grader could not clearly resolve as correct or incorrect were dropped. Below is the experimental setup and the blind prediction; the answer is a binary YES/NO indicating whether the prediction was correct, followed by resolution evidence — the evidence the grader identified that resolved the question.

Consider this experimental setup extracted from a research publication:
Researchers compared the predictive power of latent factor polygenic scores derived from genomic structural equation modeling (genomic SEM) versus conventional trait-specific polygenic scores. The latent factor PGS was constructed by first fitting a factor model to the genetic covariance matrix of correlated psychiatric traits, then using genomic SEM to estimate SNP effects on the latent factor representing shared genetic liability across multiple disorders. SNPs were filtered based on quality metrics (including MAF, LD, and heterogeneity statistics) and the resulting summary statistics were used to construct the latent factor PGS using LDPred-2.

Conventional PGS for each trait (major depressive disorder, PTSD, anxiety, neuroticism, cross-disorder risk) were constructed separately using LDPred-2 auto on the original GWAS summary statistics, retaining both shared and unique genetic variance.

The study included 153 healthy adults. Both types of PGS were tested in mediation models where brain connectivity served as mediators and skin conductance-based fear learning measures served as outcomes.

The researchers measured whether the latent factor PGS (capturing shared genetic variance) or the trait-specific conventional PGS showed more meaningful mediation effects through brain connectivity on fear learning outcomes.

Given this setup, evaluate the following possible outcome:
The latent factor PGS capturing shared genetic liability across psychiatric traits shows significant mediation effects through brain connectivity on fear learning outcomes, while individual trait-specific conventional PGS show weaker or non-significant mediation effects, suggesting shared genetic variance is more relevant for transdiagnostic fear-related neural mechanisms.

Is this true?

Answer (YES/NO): NO